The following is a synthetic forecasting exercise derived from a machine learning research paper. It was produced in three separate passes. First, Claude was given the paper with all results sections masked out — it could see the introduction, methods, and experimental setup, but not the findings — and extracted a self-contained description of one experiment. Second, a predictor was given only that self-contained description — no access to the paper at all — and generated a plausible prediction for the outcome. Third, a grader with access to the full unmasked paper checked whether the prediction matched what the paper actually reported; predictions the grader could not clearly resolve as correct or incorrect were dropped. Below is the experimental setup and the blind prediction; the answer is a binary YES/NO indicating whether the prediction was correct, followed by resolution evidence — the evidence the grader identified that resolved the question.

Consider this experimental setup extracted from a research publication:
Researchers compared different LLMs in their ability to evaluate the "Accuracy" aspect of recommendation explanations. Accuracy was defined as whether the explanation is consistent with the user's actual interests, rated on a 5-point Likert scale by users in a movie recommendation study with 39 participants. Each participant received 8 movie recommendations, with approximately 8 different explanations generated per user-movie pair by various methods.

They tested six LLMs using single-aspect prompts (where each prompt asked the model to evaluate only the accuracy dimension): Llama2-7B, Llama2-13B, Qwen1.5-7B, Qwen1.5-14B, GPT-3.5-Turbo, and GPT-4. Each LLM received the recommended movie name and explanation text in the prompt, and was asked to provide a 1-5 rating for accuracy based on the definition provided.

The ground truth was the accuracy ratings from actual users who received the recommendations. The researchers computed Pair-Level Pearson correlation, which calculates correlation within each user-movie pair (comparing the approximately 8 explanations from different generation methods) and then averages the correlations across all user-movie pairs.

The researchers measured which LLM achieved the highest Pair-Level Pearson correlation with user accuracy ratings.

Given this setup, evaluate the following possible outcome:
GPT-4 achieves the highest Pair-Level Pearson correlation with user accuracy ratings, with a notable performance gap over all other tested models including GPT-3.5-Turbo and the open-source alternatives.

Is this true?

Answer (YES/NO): NO